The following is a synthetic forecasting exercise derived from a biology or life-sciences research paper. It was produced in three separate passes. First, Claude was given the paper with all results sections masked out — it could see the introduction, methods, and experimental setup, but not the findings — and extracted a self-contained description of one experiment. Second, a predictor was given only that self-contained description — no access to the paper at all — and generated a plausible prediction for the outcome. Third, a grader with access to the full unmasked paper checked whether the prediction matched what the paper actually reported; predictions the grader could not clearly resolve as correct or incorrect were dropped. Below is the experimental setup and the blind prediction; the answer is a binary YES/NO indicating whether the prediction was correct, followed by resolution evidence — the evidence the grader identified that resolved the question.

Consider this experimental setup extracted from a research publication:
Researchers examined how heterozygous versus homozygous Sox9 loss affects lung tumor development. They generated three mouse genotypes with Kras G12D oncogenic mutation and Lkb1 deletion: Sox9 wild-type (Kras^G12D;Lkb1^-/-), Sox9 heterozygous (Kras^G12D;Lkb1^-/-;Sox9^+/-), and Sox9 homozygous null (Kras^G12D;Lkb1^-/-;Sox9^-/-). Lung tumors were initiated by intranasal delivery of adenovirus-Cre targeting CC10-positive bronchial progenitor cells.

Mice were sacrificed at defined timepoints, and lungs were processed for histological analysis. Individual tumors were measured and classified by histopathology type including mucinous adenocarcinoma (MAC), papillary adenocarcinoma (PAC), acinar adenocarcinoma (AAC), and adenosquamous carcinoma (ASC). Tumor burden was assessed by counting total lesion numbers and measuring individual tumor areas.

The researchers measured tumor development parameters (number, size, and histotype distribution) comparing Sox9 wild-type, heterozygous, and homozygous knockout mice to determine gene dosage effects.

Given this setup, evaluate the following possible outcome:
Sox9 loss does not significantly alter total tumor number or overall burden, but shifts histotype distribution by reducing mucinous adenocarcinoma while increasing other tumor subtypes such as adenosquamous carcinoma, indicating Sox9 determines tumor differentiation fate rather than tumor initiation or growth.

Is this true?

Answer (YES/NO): NO